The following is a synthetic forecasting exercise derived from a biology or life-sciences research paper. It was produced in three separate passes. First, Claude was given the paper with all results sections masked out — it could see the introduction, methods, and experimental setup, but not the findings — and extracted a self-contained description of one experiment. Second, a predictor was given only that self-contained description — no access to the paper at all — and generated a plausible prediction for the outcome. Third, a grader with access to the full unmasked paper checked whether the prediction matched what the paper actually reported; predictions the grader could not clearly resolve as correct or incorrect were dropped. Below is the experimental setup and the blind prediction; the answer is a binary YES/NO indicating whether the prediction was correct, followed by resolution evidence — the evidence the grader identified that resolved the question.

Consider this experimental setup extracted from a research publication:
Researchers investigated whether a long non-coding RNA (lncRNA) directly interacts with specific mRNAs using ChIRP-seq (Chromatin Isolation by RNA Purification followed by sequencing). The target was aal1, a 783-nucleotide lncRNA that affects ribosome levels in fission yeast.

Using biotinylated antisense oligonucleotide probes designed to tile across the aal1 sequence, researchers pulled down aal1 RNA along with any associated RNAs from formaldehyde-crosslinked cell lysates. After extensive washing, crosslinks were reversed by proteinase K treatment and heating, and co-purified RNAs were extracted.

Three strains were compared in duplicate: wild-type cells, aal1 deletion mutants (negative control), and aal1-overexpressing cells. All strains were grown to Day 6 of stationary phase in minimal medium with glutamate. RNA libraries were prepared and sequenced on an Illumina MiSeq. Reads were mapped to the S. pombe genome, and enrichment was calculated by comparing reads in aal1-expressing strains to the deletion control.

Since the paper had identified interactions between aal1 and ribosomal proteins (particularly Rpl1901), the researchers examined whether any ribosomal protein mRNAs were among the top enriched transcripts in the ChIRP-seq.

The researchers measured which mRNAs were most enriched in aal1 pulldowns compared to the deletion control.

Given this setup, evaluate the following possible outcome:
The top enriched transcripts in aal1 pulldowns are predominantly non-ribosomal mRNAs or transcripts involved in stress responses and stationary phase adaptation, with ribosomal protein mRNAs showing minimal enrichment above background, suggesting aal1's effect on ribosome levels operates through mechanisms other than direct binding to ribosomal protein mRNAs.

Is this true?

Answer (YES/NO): NO